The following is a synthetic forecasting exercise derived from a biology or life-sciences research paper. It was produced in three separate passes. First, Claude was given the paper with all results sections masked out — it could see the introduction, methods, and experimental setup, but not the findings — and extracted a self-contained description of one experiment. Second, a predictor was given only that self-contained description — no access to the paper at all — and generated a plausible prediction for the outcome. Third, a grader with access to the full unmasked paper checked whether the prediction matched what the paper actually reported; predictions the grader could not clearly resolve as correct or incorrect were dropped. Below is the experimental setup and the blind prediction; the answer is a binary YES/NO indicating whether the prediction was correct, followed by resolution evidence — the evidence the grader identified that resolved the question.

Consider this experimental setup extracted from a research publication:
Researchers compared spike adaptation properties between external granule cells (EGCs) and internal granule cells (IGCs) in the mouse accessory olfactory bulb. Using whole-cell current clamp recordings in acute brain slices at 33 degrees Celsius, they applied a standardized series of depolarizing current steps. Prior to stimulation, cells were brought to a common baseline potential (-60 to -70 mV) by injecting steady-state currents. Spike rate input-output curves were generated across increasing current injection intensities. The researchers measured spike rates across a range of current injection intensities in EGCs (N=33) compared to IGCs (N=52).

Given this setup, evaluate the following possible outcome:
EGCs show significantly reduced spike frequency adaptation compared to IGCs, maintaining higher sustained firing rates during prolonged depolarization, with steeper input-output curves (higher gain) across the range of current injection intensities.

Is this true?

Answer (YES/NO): NO